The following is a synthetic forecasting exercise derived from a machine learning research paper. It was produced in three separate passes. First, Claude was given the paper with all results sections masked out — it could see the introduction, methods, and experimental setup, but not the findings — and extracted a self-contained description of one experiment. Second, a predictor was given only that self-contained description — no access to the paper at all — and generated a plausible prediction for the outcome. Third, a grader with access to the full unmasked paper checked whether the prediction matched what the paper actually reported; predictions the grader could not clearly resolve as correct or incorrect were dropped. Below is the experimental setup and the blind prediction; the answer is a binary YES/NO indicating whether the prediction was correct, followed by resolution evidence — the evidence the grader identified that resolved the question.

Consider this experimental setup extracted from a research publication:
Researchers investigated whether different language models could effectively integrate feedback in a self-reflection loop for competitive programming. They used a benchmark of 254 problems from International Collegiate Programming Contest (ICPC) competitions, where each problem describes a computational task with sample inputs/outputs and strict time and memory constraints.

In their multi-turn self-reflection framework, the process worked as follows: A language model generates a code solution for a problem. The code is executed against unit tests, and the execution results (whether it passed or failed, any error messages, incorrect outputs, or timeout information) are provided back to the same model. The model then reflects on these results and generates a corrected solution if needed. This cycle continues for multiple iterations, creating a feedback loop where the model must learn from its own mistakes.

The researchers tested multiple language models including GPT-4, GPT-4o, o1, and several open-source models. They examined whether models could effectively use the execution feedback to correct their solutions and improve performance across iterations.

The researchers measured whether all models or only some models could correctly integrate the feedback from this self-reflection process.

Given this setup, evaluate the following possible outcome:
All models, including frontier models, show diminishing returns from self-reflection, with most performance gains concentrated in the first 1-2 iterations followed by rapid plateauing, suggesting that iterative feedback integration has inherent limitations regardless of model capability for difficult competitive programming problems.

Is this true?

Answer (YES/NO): NO